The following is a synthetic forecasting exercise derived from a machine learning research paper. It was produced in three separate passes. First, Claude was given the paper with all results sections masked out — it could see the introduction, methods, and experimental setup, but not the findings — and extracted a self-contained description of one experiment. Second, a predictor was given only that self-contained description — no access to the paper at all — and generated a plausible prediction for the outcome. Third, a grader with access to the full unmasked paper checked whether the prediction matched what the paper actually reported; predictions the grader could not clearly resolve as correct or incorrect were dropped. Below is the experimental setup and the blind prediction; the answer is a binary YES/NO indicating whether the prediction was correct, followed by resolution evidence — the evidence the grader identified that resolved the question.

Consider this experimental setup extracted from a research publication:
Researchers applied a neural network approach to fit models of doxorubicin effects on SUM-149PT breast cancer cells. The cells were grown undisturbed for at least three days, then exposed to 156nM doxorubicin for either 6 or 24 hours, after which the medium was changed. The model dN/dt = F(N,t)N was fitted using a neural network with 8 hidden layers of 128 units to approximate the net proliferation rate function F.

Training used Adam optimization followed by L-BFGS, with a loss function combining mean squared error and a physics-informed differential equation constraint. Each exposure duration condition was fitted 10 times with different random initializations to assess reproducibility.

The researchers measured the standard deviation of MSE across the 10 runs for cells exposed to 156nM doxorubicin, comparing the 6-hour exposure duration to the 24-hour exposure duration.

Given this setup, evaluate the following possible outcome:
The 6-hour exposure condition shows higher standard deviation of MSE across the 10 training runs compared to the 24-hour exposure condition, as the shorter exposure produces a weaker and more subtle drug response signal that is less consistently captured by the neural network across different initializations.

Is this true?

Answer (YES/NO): NO